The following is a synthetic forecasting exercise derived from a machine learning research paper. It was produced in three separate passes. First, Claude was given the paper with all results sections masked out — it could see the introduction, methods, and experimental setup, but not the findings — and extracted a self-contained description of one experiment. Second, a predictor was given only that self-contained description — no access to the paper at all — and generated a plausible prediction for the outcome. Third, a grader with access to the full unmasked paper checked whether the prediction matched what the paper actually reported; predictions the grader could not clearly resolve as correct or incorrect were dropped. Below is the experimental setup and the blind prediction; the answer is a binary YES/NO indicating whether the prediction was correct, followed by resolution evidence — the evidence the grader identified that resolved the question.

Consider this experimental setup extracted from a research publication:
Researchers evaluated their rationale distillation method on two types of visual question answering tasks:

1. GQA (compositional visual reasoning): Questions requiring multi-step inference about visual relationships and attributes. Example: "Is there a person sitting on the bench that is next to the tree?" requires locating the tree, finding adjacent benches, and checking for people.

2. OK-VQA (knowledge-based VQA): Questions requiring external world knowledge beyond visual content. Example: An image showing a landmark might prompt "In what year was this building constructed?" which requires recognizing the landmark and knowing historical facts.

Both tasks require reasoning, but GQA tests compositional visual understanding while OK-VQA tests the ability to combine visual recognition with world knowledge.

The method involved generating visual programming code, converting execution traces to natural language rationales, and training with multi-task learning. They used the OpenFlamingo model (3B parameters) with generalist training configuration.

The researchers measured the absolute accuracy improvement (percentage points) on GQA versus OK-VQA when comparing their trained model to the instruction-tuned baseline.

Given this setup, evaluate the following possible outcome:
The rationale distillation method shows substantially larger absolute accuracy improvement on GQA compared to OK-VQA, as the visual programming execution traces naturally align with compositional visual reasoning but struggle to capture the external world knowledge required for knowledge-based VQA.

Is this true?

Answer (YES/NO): NO